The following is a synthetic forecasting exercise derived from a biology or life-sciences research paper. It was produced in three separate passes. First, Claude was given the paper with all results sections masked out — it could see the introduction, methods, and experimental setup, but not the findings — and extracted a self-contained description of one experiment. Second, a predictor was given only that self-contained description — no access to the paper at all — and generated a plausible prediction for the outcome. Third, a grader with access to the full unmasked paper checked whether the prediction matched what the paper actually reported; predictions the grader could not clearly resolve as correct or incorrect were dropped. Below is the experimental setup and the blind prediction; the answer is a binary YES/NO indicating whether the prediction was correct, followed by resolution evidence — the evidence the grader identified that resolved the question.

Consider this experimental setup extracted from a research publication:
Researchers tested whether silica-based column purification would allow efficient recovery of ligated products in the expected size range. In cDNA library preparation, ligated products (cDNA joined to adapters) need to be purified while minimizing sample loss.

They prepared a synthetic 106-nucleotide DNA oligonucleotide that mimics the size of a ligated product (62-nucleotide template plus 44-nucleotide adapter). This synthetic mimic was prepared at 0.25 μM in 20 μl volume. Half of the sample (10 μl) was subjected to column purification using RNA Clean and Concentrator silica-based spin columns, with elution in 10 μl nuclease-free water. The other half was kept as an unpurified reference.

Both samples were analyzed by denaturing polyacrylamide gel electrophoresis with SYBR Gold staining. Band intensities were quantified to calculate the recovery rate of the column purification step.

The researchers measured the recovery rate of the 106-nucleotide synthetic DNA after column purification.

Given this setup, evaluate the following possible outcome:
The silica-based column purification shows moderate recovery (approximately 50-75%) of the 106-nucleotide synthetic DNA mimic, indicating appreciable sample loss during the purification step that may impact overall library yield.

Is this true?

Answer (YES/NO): NO